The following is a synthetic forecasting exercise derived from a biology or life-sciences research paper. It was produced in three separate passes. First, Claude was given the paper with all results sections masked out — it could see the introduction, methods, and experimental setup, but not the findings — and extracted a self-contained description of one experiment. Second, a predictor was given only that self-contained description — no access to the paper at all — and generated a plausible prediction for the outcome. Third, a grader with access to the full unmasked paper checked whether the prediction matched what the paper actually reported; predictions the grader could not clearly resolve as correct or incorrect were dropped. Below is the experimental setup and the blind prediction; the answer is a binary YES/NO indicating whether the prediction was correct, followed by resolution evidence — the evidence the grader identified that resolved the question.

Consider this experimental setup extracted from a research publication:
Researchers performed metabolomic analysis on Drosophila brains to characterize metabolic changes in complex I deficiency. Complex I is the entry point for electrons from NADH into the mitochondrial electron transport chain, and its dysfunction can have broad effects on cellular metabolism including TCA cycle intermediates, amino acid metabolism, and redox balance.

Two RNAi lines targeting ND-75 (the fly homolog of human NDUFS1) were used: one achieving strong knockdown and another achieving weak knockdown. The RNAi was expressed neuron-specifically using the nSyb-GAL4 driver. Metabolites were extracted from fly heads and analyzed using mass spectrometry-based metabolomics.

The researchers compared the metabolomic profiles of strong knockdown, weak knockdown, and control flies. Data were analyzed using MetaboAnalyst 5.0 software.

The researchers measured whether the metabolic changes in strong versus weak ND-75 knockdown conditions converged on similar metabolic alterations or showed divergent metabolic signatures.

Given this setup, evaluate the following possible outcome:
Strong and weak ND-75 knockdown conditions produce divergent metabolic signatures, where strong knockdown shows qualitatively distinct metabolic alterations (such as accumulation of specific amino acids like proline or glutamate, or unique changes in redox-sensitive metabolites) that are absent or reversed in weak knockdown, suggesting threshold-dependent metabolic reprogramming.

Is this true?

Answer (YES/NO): NO